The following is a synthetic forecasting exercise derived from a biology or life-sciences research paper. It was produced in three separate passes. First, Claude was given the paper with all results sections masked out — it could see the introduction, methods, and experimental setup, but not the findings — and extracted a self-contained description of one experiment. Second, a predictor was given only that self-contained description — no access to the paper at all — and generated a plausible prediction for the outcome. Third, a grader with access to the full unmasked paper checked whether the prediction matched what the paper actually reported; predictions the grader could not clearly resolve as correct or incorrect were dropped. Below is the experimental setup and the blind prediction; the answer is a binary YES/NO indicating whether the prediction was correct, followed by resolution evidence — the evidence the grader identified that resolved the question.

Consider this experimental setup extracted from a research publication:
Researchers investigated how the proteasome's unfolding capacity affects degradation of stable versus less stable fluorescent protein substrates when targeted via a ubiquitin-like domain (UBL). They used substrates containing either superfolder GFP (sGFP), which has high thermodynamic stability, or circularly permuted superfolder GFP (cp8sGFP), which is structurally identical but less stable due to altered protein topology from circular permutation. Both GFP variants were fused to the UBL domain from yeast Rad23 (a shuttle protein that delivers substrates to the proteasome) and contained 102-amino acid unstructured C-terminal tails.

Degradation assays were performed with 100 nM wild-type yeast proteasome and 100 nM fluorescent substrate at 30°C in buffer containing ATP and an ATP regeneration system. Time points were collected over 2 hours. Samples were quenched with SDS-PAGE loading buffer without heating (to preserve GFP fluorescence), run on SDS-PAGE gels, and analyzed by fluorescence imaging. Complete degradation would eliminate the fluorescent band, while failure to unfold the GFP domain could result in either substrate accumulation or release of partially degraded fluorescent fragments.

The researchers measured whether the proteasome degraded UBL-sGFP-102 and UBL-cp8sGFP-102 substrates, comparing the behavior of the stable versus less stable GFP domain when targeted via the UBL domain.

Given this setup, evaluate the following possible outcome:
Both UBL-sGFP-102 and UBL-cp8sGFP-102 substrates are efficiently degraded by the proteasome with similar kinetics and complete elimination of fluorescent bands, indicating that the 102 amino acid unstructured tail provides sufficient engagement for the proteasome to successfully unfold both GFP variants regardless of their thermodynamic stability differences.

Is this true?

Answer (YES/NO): NO